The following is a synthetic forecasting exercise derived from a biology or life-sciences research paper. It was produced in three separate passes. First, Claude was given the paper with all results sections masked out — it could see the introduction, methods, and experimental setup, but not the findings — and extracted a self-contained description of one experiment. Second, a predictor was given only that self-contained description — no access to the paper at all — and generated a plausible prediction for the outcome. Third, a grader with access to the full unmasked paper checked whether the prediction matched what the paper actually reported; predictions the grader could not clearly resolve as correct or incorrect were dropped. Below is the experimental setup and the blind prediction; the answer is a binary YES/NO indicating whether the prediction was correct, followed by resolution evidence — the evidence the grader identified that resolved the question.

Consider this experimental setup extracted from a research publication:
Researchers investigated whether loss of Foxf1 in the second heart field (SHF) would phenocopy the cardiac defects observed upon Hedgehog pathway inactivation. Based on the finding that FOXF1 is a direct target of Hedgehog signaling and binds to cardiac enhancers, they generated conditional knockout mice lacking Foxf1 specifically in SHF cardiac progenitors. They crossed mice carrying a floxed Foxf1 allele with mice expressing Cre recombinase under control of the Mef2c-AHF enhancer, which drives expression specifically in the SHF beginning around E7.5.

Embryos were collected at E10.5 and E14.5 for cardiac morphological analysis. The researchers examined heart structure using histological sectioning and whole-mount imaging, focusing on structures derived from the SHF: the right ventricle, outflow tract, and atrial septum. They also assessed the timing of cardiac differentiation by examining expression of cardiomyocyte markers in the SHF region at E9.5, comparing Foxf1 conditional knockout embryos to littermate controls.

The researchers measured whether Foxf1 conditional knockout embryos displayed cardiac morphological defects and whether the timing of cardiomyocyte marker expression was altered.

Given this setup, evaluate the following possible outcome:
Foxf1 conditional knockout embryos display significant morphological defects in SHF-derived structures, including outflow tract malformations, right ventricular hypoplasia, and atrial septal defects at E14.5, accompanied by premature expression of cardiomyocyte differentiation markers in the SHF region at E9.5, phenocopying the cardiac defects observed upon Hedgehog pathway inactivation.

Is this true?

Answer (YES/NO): NO